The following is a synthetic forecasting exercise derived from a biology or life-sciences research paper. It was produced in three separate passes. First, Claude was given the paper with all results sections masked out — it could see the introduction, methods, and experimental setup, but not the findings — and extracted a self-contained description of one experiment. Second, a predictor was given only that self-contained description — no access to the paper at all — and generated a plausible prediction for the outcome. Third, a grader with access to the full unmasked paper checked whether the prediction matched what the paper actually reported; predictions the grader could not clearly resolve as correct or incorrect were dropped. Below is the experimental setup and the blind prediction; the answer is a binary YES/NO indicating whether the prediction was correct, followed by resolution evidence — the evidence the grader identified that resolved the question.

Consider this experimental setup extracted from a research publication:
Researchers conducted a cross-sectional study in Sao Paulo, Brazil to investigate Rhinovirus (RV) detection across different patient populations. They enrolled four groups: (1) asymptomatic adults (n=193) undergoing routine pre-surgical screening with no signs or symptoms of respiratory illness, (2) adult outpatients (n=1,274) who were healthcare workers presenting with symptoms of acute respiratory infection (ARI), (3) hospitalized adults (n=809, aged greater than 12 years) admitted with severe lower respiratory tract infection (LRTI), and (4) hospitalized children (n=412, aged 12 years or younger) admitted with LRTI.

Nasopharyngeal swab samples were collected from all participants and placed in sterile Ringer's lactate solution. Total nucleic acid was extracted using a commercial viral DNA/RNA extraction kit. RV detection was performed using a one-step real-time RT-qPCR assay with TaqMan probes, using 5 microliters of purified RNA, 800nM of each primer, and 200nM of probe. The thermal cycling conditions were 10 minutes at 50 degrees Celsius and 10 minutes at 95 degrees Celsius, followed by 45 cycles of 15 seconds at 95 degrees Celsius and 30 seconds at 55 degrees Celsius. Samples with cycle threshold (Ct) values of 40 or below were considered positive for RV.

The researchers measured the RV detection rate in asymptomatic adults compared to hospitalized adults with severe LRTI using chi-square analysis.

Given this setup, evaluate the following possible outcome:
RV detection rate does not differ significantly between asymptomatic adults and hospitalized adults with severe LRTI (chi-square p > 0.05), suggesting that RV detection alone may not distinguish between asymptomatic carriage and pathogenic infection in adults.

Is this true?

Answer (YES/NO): YES